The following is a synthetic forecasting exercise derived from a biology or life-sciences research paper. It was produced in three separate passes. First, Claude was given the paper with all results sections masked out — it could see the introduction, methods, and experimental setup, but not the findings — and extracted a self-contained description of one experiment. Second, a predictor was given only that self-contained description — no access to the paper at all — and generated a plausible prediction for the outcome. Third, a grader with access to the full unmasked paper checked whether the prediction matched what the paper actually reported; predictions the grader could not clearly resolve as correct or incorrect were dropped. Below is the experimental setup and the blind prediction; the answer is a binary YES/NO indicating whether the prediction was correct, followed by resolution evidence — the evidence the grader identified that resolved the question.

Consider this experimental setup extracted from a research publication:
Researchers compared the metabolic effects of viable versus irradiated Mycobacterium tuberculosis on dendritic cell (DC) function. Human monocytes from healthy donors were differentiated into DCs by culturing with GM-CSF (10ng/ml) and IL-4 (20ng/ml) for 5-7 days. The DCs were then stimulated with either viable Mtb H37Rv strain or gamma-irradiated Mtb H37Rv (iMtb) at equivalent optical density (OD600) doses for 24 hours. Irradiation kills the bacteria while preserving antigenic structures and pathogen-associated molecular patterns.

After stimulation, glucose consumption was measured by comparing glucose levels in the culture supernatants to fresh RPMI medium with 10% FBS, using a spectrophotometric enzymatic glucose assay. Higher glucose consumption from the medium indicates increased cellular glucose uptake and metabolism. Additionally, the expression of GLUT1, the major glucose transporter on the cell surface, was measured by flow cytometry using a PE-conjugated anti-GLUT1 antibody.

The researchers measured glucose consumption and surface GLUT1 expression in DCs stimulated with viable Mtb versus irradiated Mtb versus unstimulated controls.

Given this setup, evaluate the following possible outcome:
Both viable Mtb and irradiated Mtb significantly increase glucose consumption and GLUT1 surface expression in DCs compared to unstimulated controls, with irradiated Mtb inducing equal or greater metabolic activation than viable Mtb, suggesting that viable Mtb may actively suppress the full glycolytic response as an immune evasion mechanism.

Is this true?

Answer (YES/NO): NO